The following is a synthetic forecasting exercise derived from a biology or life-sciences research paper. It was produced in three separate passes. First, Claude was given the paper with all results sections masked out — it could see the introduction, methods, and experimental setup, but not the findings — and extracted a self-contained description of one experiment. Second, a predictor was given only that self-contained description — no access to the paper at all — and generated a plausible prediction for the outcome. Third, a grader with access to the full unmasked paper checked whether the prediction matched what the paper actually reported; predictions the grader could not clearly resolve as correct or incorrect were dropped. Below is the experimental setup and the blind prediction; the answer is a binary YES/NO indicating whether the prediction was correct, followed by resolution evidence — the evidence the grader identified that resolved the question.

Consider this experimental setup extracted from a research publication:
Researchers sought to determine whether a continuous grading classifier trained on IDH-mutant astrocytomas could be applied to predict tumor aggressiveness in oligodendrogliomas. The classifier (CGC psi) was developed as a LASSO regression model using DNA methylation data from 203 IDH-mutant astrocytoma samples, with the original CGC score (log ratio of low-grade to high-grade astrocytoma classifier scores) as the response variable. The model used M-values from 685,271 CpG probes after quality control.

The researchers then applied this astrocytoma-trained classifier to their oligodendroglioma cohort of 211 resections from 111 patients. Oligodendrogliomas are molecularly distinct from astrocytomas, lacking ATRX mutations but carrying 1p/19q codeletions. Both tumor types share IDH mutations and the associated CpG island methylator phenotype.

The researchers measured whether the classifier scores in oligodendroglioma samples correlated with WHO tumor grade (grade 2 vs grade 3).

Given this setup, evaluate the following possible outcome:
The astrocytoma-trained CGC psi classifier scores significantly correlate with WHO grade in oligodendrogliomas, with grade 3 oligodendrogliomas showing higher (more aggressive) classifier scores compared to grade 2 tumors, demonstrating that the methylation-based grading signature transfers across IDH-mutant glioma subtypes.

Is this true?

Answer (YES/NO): YES